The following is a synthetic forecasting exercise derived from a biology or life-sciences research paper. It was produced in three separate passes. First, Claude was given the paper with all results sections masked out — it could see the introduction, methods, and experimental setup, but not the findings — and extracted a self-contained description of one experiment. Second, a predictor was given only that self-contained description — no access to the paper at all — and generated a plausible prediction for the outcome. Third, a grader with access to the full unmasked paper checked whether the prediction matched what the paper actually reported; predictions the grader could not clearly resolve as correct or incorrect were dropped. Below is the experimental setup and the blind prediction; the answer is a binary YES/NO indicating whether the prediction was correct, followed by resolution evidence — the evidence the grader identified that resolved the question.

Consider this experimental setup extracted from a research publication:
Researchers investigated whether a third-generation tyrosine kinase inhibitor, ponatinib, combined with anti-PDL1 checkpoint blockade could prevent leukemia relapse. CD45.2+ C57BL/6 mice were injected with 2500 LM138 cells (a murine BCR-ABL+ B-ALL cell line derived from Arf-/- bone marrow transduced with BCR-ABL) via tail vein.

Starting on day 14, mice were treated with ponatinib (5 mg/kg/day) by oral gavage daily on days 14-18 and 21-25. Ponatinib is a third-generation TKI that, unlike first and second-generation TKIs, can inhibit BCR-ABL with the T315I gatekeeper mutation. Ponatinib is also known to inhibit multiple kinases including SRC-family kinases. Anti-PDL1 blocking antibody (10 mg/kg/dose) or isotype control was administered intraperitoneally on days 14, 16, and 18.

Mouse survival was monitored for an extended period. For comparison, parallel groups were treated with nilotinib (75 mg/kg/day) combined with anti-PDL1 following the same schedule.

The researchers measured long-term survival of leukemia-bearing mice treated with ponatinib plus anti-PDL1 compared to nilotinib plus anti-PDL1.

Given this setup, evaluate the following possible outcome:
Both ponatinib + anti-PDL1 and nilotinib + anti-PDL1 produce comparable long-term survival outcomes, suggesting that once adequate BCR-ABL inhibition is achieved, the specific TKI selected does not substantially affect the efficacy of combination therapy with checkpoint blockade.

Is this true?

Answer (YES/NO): NO